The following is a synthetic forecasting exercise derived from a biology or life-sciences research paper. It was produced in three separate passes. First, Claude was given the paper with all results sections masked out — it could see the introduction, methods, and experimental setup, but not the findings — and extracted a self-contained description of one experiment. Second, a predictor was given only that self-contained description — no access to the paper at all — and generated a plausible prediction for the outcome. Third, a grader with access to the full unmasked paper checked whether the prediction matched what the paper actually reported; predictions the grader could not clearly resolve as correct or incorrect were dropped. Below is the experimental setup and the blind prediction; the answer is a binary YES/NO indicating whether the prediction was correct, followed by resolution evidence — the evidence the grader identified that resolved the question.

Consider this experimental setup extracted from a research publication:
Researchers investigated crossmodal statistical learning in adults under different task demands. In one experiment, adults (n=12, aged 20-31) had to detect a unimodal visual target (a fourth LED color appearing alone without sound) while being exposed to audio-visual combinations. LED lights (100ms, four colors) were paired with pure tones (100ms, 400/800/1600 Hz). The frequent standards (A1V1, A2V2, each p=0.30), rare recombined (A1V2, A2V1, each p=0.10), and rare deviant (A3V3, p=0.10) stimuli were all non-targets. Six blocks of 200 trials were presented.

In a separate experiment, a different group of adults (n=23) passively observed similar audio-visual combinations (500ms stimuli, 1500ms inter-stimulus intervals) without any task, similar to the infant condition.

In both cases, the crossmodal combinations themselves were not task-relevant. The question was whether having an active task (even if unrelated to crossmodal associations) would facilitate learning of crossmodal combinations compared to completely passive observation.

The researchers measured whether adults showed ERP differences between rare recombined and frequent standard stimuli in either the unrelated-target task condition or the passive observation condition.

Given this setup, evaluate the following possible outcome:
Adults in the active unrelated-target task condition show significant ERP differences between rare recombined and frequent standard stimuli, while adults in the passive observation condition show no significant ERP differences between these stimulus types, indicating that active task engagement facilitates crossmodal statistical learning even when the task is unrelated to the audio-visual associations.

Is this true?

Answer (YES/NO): NO